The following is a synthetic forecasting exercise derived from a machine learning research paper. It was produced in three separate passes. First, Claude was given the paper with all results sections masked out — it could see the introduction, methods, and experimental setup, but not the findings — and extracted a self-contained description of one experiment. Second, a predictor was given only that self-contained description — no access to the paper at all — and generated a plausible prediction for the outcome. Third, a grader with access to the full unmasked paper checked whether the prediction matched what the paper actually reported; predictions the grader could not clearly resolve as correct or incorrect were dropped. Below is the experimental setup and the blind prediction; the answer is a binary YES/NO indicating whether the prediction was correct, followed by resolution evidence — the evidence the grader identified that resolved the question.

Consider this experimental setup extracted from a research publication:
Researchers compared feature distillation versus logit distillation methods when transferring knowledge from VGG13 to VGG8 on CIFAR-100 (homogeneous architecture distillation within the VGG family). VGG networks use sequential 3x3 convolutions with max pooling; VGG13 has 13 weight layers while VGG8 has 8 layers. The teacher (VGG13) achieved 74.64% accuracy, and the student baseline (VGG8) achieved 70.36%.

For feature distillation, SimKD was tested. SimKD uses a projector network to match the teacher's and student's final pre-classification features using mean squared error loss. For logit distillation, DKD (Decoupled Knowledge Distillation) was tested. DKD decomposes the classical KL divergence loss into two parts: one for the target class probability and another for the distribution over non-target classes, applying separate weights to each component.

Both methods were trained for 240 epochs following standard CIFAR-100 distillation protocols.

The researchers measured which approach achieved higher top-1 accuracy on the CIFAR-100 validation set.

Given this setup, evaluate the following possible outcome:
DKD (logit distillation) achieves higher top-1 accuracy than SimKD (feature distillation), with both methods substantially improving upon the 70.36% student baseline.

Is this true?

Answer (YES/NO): NO